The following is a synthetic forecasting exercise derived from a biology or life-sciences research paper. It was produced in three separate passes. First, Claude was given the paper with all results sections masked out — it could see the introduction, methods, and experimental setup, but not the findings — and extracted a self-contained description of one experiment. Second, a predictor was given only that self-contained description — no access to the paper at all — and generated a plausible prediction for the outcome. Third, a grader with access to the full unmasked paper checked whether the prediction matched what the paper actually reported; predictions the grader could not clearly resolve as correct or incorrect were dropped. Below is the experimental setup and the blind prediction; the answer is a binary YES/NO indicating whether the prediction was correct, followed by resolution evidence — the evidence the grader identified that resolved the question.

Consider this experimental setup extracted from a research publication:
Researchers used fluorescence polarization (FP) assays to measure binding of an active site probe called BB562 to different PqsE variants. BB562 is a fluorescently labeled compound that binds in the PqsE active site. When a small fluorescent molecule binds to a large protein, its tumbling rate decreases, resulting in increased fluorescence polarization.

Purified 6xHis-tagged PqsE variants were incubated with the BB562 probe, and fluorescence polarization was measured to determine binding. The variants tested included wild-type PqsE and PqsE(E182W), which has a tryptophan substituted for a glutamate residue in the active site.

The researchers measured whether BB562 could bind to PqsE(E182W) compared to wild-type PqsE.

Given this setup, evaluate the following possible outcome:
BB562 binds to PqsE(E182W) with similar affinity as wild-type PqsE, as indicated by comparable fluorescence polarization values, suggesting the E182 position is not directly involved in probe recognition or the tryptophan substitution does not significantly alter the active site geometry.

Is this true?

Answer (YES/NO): NO